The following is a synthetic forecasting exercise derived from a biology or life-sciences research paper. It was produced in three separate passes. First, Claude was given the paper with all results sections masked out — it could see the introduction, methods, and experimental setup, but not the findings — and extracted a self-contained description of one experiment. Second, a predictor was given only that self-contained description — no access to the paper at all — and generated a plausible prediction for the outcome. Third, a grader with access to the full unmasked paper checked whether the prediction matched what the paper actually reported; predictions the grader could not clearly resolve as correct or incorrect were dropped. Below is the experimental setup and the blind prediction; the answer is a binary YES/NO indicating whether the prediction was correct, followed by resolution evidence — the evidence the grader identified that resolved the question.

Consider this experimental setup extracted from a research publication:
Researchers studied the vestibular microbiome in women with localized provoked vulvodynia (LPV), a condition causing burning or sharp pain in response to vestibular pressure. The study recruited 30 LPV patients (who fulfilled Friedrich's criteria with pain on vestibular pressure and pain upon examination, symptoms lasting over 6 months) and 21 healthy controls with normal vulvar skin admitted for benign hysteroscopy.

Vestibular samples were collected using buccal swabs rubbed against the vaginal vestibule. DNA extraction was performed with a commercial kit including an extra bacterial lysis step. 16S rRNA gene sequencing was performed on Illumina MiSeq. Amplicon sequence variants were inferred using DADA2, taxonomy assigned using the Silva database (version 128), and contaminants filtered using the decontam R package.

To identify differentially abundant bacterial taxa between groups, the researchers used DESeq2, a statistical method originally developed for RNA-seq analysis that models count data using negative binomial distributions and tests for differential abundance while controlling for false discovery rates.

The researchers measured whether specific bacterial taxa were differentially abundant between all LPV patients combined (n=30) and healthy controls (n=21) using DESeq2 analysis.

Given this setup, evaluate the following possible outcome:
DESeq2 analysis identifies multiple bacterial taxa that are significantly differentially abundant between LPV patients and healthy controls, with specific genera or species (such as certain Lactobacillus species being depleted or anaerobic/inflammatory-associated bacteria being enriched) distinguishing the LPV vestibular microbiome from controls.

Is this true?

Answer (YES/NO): NO